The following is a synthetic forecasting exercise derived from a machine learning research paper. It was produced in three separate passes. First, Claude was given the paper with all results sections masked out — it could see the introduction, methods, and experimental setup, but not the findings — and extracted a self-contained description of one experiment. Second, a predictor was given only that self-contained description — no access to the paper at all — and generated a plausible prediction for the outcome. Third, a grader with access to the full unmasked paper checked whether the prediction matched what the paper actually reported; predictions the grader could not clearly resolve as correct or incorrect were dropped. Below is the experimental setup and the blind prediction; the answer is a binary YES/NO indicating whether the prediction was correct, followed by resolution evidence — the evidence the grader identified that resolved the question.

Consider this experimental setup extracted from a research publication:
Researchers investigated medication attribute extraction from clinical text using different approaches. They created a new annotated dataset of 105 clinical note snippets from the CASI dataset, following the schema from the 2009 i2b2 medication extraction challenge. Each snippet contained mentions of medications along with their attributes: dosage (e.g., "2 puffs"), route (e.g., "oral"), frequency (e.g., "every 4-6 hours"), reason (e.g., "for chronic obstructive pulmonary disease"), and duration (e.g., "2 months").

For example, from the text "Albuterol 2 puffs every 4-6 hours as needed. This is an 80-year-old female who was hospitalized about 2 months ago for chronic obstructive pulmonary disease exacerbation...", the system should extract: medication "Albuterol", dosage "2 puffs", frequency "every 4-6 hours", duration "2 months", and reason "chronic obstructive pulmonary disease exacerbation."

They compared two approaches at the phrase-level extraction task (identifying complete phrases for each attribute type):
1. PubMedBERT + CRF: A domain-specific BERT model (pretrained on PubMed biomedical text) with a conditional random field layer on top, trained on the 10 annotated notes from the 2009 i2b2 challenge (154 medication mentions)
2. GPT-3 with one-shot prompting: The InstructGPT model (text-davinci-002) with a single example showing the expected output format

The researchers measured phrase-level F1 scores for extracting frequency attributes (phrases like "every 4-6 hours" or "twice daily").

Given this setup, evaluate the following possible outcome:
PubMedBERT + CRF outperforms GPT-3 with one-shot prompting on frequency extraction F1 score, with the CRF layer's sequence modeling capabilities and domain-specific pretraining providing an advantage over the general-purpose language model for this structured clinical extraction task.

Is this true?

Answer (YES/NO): NO